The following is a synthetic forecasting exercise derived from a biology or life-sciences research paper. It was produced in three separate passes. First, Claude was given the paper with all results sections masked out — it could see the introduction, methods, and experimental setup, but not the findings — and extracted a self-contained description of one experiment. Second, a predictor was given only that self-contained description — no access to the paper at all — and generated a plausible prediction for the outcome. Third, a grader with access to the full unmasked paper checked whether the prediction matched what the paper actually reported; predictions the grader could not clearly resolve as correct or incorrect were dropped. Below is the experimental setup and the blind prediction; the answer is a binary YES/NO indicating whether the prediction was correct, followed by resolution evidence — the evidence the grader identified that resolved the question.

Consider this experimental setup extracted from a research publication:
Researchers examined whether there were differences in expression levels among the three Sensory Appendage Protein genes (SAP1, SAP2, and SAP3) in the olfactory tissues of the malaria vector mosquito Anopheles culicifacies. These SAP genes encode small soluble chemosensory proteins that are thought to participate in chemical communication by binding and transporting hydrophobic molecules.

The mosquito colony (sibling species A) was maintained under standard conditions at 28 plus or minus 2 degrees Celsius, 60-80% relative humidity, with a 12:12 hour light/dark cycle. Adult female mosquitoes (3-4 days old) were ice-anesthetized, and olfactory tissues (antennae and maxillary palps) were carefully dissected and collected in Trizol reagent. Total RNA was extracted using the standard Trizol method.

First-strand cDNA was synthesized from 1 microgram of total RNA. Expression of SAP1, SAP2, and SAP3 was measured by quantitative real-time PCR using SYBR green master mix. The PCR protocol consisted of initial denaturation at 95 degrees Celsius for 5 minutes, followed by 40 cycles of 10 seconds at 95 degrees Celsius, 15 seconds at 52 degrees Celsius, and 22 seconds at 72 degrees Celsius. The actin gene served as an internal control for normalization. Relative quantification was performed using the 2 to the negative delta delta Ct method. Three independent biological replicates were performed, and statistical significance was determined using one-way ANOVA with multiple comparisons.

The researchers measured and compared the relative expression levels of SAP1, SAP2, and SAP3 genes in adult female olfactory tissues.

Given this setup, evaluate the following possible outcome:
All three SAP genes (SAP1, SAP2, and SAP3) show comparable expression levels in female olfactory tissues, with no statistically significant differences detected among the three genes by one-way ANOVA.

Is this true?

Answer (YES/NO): NO